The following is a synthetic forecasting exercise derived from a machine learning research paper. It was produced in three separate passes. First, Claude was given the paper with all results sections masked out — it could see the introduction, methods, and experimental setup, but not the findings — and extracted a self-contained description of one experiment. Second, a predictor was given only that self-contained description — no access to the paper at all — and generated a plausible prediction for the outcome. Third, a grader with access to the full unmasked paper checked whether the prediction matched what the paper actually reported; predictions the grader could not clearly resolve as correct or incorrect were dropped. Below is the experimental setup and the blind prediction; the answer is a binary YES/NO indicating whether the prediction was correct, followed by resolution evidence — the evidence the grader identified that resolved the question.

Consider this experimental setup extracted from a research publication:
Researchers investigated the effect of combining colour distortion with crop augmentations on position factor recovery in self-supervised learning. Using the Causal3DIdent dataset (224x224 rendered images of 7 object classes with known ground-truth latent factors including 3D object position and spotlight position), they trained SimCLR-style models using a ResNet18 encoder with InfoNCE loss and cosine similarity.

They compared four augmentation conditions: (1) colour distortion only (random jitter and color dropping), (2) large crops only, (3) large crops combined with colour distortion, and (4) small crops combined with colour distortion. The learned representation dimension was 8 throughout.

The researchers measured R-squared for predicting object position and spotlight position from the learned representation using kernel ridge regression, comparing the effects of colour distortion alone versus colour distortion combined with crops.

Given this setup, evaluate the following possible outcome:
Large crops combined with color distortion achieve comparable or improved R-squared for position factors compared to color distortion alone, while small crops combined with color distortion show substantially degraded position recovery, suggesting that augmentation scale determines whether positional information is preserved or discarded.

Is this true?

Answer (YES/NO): NO